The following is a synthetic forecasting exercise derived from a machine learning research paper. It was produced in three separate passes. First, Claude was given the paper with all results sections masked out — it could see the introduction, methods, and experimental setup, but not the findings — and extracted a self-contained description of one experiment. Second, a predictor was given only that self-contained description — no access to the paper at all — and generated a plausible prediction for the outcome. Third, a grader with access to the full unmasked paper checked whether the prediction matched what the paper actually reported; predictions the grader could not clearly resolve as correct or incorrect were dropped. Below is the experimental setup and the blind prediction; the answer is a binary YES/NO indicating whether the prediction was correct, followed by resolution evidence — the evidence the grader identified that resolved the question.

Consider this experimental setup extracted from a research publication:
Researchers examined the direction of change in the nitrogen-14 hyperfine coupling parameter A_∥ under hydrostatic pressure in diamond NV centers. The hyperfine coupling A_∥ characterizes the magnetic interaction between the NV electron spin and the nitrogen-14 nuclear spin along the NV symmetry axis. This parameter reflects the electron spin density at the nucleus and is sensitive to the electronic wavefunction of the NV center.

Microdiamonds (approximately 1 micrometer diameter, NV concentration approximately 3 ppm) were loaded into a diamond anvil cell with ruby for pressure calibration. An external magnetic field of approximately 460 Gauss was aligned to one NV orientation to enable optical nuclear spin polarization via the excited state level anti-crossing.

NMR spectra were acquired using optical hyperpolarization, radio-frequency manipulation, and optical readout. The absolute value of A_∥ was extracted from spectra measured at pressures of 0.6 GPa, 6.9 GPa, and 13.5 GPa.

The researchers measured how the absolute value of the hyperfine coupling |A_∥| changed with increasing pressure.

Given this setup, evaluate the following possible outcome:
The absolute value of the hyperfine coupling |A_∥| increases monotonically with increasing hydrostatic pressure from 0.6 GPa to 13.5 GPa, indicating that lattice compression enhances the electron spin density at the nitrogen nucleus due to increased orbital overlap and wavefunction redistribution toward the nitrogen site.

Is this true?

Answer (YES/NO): NO